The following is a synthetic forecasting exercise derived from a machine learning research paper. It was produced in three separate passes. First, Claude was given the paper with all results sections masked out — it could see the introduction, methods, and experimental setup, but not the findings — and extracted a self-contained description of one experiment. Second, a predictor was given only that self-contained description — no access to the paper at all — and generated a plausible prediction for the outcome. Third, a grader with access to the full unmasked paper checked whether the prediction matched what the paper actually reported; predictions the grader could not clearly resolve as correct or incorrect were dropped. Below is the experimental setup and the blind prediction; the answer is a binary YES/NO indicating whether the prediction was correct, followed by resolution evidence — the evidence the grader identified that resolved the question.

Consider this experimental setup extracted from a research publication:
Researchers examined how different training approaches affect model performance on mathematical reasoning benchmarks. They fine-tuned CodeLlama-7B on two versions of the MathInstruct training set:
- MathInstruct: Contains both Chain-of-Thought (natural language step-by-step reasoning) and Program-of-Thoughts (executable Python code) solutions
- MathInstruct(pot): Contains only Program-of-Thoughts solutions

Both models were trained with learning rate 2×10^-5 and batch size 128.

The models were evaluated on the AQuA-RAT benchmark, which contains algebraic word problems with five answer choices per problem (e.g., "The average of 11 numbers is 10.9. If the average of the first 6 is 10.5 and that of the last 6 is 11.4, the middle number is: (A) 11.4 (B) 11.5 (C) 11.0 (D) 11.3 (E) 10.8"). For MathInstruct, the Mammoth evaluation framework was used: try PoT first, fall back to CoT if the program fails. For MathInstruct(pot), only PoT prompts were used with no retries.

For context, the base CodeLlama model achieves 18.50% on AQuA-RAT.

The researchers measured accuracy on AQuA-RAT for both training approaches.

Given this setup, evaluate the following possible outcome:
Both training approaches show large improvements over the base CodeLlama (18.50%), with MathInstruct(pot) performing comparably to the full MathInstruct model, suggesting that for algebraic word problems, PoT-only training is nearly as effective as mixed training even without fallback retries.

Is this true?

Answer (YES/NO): NO